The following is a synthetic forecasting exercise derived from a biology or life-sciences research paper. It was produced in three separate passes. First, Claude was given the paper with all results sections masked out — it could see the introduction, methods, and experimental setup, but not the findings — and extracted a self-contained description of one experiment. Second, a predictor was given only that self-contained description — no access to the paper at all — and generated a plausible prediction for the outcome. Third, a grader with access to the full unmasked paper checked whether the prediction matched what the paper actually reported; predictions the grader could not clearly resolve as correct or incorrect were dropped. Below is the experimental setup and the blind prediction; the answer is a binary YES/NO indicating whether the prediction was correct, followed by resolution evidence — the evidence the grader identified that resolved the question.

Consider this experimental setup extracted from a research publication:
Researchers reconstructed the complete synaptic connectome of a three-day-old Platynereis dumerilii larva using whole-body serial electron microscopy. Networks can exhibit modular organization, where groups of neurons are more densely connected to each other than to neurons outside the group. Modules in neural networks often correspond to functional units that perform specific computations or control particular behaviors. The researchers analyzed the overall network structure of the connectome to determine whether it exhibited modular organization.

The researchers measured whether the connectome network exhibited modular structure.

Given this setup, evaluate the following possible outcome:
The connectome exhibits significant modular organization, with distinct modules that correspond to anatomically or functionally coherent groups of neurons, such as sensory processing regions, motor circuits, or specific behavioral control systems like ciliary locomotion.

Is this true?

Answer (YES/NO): YES